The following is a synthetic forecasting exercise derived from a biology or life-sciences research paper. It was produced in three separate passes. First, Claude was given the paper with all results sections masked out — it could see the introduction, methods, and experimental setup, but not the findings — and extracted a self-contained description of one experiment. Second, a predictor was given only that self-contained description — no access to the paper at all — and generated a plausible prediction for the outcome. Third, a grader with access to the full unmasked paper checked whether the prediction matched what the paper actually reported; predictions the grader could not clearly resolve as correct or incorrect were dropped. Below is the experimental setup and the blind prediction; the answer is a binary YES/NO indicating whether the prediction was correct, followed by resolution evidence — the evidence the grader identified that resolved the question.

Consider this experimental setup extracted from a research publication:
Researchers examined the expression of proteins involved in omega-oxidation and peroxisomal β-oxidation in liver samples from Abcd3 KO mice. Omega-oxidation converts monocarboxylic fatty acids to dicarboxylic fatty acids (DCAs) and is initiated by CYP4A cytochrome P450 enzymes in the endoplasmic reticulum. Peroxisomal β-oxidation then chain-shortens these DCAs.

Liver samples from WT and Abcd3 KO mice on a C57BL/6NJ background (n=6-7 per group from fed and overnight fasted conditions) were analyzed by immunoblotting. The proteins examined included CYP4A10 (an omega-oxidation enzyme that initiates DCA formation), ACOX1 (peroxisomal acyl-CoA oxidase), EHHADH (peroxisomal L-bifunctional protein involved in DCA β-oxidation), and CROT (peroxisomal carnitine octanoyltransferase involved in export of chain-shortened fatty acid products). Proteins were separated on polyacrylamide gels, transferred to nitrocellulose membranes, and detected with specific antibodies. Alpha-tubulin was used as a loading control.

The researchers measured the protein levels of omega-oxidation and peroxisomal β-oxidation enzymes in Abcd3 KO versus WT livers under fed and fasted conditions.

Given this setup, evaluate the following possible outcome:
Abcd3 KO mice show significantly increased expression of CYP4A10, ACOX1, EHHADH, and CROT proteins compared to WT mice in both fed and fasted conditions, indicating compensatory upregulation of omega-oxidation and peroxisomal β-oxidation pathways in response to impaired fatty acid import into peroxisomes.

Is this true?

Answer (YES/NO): NO